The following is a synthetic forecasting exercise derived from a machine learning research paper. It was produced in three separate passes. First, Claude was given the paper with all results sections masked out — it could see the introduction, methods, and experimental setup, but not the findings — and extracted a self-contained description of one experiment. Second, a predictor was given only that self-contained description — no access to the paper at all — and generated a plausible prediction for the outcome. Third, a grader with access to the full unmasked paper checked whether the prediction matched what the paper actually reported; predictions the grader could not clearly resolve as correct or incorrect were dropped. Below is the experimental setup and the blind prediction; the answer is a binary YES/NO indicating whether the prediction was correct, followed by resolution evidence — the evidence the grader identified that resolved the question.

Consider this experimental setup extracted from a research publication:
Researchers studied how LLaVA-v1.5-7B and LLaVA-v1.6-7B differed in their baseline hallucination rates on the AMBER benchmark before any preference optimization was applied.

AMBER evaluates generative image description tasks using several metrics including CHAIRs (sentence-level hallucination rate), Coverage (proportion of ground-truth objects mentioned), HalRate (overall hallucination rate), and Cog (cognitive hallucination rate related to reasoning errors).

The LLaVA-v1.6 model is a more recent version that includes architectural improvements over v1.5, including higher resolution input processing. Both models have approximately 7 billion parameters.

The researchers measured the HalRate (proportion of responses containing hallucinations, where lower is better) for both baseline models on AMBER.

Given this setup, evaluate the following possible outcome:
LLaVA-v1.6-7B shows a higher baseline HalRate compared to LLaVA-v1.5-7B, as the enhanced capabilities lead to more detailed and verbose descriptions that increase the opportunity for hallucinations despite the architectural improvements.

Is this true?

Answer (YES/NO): YES